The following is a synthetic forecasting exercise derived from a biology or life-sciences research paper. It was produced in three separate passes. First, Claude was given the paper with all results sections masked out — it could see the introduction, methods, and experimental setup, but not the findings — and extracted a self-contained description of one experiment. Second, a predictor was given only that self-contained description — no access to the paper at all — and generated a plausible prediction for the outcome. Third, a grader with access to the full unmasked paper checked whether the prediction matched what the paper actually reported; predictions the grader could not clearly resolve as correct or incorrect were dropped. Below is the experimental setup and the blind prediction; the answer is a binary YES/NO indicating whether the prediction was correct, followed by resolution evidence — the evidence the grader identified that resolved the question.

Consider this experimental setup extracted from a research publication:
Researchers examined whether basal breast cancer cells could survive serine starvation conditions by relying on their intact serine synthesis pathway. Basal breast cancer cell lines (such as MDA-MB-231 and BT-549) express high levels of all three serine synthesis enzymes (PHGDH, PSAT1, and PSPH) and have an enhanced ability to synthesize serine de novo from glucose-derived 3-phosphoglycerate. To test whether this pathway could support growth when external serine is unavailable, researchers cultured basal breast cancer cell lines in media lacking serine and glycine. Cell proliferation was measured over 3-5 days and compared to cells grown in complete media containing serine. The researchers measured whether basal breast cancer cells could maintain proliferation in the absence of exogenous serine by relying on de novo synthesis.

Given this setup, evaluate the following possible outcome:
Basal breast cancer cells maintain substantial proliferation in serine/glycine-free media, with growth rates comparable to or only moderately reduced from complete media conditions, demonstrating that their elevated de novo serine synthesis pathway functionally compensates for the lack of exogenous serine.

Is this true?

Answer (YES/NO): YES